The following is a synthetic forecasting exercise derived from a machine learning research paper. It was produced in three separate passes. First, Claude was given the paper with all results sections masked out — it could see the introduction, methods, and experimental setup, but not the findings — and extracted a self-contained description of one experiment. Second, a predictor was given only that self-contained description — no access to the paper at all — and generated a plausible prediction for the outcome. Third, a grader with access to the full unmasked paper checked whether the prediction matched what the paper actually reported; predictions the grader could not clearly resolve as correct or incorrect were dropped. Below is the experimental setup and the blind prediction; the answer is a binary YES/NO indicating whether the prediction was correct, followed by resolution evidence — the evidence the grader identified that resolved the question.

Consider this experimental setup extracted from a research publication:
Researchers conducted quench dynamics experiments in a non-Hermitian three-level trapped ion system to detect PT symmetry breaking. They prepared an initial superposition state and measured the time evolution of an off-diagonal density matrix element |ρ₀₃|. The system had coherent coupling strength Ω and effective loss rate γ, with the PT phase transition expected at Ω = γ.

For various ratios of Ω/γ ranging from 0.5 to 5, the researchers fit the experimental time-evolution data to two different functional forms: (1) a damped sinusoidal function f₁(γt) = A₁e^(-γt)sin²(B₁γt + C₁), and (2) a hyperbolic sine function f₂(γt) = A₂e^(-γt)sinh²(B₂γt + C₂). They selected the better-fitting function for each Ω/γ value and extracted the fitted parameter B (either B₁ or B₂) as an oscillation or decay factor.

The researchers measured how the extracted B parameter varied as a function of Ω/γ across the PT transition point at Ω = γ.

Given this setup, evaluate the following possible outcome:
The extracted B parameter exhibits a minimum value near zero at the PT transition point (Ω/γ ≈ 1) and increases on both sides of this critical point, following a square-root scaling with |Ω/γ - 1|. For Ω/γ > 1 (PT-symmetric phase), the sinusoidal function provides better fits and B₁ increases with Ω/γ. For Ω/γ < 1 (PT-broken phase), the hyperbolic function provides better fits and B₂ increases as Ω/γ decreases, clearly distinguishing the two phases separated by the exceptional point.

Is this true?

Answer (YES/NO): YES